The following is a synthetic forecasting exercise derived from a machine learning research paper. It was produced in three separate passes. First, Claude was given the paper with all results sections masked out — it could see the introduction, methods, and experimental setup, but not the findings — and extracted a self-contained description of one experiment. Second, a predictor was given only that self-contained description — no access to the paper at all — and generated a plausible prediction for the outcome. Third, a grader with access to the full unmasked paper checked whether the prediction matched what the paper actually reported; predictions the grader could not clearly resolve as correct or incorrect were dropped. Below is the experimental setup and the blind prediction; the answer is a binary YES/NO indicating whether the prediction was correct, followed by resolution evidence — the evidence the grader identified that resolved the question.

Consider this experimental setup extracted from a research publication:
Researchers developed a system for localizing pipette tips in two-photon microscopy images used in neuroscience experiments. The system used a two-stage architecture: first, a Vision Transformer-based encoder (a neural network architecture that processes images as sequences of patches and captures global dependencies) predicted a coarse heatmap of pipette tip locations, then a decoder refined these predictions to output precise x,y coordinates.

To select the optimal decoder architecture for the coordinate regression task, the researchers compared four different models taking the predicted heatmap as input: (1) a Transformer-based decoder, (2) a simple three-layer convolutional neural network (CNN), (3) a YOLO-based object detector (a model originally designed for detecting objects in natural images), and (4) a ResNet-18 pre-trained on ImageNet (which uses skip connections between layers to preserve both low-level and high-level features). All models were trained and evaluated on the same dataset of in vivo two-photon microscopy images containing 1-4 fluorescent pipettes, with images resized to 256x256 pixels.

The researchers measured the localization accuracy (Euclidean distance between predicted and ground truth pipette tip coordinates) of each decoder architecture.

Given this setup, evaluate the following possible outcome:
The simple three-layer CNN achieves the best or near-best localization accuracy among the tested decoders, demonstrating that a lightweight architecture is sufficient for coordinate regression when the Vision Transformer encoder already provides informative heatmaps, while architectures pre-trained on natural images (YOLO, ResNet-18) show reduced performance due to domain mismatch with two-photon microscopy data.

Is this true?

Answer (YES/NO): NO